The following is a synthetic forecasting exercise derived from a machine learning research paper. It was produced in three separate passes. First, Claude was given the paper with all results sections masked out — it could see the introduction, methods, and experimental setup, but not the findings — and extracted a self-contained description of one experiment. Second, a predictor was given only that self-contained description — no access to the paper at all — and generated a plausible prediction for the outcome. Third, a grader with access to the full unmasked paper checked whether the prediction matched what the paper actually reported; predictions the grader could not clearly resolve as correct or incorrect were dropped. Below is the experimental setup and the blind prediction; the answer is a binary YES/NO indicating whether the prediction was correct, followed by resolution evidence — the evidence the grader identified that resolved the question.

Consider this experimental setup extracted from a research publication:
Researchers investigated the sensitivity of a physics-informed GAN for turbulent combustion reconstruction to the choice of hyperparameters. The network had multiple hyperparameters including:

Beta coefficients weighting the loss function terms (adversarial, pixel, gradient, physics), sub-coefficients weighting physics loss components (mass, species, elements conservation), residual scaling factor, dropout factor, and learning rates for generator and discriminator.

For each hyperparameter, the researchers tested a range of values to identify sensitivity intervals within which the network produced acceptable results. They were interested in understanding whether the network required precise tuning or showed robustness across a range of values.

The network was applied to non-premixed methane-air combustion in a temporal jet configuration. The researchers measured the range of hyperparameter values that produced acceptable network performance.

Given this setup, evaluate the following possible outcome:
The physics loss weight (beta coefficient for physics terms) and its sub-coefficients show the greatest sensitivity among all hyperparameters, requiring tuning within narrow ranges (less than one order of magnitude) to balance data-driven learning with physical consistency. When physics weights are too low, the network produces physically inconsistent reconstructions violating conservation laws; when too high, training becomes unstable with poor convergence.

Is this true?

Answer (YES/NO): NO